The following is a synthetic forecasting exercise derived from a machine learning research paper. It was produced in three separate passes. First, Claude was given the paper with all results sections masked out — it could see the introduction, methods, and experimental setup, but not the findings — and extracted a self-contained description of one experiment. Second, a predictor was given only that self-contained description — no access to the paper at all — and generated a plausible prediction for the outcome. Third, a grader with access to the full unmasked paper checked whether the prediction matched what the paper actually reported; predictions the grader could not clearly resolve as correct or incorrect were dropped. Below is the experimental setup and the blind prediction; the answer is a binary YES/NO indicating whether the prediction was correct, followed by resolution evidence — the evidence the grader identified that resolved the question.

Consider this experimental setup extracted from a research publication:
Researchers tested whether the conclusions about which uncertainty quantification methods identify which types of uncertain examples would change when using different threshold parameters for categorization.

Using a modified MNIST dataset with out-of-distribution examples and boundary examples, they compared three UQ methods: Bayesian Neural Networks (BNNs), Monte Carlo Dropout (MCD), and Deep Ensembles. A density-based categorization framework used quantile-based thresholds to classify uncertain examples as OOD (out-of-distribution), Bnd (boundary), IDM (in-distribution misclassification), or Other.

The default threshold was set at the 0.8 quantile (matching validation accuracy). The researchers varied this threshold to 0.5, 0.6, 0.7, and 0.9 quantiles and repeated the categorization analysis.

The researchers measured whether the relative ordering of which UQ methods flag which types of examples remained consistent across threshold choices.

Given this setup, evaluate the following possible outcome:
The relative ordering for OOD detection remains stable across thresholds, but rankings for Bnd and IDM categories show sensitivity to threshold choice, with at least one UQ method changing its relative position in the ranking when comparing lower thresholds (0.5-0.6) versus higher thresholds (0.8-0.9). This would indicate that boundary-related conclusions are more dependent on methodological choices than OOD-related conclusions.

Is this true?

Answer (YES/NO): NO